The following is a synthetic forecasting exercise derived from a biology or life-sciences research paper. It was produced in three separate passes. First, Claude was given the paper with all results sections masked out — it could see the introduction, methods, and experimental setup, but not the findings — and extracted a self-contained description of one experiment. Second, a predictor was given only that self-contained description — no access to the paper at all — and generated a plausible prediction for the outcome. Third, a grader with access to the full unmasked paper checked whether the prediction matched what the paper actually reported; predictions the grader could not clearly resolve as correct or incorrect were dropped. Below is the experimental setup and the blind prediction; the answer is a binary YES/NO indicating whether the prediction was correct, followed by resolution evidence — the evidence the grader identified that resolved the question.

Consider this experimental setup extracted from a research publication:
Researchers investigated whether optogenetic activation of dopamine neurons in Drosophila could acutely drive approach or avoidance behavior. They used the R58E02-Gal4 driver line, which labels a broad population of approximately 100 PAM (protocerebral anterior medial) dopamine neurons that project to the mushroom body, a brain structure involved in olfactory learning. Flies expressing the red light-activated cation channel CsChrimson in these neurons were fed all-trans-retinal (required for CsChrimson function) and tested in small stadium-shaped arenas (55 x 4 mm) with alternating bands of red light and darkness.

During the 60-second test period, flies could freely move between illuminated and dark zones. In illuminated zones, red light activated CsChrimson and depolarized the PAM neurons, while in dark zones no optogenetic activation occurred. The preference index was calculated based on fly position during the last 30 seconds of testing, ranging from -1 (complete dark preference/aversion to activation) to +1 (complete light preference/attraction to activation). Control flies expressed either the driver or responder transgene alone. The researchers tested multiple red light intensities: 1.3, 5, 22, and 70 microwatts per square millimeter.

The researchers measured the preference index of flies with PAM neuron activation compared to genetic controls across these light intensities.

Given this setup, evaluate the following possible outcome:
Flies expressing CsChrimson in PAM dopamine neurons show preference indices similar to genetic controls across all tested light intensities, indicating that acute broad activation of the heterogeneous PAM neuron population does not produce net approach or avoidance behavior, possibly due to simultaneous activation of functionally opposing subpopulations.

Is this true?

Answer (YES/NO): NO